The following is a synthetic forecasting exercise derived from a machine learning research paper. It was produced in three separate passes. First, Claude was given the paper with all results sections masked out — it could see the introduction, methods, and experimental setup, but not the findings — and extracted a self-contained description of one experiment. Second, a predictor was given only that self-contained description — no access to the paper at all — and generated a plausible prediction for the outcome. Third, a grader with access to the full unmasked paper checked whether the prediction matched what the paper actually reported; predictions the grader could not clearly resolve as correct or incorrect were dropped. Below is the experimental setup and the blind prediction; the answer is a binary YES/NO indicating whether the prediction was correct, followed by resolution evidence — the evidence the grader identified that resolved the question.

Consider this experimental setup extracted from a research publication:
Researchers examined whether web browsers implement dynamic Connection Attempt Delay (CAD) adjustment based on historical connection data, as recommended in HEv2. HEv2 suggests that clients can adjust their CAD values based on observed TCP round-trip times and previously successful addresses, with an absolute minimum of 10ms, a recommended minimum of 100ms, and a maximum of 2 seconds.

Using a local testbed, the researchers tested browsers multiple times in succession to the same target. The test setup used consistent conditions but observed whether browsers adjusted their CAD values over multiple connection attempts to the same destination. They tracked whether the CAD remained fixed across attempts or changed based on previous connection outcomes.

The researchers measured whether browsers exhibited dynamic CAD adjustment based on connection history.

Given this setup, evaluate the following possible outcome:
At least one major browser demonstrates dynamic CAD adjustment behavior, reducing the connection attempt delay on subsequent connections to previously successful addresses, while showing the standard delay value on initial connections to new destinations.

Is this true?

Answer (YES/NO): NO